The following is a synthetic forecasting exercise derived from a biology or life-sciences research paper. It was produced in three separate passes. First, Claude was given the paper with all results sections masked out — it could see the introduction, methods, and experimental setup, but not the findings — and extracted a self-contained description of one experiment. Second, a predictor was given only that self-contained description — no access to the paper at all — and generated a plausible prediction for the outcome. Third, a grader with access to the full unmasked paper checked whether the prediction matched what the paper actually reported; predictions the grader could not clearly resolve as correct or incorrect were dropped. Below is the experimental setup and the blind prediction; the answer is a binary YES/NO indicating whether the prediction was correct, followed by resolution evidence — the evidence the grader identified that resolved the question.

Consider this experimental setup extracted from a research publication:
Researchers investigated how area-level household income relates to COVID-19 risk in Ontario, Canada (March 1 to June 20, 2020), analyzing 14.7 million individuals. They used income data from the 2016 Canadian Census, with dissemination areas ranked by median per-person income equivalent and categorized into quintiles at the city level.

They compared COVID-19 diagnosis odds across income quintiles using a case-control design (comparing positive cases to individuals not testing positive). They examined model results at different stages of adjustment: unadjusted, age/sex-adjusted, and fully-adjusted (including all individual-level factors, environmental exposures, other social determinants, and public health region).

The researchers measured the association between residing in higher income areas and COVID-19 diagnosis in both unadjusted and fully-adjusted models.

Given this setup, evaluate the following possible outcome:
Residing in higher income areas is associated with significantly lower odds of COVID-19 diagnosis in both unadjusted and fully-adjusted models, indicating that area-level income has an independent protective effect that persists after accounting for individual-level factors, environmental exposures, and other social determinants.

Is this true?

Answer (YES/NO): NO